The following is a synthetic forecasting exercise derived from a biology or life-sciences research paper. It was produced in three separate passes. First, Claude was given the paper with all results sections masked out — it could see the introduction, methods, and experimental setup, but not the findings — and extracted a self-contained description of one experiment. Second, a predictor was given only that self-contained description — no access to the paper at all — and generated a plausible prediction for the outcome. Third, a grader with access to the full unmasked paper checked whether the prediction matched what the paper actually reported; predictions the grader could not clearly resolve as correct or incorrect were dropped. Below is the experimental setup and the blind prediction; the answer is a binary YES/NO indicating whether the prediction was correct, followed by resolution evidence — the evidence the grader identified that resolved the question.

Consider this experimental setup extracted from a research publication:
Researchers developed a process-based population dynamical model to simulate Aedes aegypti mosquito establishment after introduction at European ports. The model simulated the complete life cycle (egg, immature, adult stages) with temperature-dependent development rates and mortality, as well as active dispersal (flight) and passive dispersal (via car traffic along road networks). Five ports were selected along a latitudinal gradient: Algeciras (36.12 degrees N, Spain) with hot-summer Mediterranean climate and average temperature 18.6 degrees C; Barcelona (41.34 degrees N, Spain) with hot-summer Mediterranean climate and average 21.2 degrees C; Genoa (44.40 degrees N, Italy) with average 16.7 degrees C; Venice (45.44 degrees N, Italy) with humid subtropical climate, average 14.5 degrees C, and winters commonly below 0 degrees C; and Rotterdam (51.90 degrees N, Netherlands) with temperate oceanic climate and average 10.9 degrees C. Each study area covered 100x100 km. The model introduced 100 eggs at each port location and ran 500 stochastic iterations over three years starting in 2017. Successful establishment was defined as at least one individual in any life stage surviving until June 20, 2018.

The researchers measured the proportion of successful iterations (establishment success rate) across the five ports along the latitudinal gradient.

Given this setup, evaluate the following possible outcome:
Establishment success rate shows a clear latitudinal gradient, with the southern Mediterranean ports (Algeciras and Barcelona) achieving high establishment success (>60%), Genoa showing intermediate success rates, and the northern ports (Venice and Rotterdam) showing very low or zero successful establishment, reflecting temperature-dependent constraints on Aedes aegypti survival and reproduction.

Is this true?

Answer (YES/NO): NO